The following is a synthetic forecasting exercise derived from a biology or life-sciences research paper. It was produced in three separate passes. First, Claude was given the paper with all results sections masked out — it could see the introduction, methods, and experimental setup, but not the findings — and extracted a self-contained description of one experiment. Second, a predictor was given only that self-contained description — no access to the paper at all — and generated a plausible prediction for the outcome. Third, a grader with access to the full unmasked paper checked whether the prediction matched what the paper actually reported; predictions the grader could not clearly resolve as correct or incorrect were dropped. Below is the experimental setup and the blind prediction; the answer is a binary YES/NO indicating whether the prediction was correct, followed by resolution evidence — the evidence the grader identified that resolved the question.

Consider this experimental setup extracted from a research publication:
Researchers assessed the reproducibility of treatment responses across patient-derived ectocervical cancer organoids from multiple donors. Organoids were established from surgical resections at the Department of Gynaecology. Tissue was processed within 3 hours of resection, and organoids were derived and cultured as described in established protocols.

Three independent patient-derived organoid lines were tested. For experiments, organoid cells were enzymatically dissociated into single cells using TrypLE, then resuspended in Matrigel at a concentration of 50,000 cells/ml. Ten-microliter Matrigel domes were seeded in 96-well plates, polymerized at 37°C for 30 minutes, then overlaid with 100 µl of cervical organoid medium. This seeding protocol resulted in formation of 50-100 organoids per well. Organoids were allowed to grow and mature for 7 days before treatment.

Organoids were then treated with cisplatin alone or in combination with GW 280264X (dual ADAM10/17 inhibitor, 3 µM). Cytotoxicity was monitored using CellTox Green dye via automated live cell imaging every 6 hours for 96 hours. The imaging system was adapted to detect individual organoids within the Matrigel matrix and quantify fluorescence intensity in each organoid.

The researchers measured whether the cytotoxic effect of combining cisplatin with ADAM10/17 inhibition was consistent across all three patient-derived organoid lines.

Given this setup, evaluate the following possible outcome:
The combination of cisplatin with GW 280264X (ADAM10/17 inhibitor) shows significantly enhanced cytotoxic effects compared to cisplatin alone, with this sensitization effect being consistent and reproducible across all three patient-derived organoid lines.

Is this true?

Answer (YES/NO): YES